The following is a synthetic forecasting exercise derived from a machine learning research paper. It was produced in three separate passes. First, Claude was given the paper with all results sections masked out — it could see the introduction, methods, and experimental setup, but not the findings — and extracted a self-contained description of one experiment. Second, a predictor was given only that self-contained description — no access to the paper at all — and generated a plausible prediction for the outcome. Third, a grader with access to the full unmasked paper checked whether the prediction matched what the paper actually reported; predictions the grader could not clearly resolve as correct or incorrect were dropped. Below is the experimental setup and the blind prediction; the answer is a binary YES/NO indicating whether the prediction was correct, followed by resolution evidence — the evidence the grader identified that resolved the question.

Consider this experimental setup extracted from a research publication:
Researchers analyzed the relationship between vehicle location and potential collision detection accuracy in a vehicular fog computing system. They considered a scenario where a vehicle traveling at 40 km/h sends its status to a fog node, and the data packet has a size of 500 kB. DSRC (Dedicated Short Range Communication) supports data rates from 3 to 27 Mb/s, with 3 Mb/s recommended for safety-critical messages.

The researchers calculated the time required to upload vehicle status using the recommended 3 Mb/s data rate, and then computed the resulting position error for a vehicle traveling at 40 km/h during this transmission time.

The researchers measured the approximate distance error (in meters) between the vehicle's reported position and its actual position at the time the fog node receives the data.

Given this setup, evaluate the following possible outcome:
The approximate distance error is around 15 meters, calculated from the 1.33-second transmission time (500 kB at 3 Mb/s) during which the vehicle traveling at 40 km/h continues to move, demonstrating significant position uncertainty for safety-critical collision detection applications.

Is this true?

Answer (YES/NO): NO